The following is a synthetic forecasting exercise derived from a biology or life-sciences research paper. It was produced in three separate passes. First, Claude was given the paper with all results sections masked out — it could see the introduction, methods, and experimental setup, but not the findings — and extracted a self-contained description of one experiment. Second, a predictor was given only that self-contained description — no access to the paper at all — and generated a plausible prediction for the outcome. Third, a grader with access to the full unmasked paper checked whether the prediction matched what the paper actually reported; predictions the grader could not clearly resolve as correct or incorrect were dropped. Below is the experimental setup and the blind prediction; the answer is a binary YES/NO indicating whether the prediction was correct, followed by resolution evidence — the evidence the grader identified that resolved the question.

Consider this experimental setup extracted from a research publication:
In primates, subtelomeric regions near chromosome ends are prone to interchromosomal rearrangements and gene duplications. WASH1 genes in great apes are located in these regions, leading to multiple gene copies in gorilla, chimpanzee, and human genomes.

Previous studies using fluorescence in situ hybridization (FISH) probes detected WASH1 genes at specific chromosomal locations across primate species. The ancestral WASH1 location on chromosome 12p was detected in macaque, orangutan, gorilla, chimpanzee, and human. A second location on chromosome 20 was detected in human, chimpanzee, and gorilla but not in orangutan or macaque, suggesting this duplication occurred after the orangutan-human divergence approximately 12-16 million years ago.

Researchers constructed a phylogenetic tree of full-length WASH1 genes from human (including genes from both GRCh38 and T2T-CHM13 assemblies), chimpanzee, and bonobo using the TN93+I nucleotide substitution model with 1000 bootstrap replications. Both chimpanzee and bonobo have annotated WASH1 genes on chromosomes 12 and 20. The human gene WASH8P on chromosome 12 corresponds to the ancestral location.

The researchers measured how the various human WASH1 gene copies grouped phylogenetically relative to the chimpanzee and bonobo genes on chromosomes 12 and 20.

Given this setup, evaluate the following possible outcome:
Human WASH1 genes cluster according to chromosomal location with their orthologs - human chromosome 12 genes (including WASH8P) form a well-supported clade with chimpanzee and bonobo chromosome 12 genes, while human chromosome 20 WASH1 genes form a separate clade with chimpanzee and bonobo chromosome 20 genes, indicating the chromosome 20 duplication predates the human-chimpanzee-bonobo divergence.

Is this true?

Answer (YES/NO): NO